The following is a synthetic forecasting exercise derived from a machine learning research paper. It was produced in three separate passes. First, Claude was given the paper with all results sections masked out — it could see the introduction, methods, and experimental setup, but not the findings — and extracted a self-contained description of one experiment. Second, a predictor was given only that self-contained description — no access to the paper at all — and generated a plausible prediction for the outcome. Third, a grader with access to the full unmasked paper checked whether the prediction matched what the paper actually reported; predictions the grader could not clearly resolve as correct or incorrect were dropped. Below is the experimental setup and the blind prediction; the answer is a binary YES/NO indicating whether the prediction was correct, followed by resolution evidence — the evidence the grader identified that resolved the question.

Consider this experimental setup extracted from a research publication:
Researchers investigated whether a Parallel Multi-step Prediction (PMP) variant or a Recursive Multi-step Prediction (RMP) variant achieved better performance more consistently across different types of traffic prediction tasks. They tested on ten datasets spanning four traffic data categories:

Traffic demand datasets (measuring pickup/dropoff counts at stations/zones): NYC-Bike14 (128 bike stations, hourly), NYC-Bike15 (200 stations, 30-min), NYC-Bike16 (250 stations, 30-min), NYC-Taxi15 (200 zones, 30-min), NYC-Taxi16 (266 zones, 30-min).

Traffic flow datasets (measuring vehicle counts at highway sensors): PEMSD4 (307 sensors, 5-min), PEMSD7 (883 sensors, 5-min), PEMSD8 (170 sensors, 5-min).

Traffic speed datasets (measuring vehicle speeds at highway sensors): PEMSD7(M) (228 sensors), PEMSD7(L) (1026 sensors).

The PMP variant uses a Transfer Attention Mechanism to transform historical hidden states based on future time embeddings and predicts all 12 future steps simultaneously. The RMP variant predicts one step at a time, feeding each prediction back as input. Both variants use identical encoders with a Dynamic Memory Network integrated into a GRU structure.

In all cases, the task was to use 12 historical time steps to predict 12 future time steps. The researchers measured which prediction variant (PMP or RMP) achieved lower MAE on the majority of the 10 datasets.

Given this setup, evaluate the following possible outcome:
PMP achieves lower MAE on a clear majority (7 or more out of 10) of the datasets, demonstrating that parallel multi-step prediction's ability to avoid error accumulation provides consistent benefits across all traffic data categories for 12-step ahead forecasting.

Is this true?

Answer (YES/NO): NO